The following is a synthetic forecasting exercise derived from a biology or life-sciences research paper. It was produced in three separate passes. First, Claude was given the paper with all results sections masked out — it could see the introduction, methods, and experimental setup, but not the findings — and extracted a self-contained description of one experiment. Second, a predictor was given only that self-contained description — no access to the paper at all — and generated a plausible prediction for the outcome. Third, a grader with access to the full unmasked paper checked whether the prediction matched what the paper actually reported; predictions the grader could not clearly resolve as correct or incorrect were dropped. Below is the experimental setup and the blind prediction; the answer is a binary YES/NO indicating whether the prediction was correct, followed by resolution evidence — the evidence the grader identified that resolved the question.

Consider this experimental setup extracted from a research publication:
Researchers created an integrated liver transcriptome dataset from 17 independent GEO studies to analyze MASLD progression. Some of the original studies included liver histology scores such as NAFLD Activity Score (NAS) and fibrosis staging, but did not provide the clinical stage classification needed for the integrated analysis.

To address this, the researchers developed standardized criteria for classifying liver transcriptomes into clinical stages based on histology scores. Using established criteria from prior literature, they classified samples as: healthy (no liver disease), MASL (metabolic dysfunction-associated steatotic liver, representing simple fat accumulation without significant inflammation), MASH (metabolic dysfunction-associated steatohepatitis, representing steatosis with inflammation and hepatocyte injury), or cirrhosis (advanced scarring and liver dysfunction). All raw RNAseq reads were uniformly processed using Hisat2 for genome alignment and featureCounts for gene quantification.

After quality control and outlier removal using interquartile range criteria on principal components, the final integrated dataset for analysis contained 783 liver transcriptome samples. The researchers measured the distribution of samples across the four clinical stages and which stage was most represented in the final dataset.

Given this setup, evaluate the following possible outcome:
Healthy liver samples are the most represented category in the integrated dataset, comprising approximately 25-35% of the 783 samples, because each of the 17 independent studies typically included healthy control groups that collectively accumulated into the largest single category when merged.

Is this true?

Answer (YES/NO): NO